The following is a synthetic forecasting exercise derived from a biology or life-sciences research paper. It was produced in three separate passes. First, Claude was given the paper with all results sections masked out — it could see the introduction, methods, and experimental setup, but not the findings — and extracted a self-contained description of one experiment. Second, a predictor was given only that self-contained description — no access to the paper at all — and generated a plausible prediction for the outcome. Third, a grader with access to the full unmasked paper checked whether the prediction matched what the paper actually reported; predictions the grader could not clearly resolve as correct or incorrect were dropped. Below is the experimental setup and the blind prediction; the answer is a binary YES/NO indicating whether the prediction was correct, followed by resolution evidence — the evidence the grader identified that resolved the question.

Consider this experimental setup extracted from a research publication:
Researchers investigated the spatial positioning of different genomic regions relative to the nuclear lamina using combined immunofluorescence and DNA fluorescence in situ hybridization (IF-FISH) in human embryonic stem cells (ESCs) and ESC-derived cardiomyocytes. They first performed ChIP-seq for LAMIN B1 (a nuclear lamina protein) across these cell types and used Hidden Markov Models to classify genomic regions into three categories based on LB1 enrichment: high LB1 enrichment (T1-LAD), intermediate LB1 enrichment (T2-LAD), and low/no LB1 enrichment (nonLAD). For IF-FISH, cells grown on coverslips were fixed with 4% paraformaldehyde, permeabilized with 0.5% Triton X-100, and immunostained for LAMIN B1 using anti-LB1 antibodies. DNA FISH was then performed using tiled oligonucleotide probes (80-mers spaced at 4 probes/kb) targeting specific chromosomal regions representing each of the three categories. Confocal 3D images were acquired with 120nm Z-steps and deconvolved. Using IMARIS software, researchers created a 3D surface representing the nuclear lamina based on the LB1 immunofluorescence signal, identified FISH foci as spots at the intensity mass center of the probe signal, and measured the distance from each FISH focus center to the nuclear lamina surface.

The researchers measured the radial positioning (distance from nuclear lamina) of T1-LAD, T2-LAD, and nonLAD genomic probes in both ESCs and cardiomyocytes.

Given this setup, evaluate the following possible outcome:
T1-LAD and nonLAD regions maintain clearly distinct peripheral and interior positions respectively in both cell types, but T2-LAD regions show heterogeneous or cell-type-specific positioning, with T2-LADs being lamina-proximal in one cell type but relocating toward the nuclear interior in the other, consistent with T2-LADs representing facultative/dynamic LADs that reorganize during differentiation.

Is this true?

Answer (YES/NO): NO